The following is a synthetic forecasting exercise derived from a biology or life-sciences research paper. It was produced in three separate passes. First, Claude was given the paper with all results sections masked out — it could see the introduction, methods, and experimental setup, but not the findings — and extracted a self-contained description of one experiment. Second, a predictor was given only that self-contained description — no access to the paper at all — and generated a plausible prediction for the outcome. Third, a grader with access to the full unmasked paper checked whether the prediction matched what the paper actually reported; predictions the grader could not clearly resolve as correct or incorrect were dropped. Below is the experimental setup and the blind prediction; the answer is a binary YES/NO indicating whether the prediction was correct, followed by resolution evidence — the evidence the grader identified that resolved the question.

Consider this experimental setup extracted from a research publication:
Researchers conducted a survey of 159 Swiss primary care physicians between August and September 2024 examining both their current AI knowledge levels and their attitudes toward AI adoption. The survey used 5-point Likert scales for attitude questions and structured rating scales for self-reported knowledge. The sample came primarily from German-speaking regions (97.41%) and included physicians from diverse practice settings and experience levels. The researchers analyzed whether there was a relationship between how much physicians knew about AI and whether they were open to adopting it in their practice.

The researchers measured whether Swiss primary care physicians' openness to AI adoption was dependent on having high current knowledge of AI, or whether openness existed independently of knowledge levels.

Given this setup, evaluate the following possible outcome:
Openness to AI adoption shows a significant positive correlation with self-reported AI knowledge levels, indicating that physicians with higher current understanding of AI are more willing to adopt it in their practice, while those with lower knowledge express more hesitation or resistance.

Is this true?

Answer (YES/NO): YES